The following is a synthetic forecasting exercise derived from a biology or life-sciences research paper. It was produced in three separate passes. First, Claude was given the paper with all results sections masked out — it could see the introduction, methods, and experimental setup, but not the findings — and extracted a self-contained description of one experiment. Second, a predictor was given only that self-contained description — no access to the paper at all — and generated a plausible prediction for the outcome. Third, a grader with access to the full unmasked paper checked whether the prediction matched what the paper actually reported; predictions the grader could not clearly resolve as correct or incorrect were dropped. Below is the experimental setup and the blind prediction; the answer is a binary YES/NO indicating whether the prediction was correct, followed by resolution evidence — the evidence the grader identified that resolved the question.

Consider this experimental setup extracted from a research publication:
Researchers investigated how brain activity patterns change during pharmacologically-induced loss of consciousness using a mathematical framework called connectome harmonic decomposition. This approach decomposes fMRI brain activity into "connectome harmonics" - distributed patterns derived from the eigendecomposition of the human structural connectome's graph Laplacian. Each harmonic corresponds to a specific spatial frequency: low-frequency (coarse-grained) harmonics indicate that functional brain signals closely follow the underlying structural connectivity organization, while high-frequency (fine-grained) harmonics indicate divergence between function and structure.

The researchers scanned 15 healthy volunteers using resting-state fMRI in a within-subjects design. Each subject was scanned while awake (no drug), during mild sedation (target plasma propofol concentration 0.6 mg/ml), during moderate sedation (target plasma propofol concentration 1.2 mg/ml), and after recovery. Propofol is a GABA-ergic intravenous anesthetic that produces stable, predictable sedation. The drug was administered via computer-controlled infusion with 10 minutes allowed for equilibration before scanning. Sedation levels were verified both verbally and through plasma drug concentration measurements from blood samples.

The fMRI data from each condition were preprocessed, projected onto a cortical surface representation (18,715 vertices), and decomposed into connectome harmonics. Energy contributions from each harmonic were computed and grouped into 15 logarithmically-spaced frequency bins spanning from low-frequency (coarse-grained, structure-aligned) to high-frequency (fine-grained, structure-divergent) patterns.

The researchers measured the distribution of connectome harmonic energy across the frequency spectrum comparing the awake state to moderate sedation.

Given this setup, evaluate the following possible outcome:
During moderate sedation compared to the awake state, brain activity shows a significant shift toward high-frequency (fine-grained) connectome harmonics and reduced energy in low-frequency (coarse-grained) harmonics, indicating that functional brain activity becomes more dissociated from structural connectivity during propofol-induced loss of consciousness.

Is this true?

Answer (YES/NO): NO